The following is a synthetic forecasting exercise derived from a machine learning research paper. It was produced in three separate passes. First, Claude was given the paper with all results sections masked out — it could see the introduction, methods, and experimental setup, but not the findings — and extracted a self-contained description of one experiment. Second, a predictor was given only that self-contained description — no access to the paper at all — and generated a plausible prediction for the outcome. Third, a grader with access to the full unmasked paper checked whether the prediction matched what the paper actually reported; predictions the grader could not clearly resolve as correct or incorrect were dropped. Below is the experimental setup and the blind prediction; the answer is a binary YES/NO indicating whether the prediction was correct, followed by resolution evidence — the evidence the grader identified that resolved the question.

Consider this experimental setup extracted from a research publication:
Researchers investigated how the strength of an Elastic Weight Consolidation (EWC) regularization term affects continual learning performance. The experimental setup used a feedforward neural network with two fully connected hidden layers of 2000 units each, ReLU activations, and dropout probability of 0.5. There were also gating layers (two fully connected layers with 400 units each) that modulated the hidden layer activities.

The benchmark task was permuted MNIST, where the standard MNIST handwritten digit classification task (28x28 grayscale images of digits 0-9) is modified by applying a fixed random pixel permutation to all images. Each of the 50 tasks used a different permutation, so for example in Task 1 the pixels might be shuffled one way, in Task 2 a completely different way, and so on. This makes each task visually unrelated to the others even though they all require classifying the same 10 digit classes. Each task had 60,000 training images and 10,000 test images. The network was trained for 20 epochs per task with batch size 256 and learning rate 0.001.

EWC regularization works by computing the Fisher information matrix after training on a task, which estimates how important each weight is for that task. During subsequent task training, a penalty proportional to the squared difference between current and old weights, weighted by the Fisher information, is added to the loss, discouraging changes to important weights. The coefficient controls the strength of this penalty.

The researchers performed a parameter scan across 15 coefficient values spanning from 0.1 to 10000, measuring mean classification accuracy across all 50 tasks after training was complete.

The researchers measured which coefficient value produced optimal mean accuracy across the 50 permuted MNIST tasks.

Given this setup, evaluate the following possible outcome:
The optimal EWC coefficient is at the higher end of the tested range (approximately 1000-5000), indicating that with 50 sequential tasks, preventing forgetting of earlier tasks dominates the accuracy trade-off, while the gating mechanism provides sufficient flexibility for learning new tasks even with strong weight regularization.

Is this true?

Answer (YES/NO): NO